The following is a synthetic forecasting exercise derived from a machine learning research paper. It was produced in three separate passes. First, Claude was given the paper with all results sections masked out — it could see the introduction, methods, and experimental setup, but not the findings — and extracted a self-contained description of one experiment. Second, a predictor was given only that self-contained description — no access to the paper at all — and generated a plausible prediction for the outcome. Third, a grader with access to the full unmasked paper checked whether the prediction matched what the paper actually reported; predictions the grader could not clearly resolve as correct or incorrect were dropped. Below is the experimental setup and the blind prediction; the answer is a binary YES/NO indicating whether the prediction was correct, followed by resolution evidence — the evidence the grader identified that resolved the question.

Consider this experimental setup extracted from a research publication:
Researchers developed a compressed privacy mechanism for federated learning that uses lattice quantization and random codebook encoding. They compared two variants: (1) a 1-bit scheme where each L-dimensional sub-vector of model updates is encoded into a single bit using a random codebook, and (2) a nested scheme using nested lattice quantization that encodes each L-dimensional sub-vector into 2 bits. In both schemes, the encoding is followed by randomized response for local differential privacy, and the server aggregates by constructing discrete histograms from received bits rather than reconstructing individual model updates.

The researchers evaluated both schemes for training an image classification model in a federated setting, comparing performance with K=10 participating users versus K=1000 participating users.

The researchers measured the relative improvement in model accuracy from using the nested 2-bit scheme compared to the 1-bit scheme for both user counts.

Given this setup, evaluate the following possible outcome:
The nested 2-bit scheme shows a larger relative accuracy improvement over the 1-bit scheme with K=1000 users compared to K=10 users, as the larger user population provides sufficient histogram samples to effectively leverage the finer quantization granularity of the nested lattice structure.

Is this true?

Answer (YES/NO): NO